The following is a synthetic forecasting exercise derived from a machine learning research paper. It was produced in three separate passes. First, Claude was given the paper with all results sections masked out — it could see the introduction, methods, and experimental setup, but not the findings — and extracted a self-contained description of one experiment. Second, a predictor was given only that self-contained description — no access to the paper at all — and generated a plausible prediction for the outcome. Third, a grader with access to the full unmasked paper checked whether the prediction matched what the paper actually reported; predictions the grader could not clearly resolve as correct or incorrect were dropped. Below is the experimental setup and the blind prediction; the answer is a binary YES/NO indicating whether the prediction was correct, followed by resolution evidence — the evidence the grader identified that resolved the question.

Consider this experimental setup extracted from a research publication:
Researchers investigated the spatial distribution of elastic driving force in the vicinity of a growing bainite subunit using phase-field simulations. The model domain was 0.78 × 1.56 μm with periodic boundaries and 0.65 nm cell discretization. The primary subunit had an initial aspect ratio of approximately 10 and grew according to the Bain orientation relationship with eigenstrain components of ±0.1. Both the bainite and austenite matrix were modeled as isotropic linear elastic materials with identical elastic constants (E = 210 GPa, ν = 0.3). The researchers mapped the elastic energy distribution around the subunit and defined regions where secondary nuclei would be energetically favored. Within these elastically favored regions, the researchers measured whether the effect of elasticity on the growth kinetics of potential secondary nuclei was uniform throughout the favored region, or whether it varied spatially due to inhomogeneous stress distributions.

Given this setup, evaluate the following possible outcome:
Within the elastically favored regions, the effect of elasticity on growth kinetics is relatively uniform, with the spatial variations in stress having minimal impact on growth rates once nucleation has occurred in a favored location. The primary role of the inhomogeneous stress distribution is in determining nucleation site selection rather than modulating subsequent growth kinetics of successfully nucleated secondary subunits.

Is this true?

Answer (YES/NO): NO